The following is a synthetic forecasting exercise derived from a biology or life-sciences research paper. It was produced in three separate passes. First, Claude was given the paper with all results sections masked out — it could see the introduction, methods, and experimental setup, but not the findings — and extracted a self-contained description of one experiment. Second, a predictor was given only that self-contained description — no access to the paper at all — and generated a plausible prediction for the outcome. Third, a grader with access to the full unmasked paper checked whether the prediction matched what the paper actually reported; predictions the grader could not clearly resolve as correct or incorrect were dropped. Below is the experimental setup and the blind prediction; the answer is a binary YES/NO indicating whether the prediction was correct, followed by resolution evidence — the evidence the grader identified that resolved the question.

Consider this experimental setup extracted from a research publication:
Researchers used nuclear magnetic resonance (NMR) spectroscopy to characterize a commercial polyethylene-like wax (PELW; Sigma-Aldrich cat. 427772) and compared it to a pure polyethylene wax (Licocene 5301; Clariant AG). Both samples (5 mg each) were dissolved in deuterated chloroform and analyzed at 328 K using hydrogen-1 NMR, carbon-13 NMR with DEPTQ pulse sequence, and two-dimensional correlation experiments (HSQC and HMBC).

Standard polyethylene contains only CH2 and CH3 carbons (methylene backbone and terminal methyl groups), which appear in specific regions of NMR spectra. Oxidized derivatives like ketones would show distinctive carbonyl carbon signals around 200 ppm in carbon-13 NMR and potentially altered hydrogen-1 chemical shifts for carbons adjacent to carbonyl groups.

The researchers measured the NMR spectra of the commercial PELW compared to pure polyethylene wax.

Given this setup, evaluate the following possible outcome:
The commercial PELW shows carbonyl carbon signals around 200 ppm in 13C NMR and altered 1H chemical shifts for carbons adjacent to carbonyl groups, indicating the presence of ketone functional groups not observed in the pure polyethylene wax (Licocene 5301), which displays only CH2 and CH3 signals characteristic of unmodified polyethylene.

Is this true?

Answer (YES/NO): YES